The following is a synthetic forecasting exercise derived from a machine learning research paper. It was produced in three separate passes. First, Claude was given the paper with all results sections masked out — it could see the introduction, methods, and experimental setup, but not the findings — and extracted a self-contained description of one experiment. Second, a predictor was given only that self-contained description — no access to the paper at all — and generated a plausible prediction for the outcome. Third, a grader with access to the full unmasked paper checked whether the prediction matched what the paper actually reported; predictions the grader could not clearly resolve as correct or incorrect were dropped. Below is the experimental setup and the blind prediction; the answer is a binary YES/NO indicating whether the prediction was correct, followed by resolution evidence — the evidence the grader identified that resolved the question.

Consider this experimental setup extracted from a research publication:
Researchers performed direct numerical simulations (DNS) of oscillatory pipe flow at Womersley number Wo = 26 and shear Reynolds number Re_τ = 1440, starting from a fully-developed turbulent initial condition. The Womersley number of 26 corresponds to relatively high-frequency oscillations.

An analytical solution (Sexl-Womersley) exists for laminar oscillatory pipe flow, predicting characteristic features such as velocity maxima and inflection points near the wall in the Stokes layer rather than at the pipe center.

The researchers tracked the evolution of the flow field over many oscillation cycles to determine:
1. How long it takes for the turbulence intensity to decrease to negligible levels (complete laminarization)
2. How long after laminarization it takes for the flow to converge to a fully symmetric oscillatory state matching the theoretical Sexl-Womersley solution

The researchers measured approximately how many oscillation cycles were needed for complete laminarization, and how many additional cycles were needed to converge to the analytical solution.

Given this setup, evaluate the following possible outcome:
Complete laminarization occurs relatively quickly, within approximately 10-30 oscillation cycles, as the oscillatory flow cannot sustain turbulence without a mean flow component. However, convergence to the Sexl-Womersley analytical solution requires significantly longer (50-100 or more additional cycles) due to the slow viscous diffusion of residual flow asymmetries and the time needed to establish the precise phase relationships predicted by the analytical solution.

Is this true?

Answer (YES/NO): YES